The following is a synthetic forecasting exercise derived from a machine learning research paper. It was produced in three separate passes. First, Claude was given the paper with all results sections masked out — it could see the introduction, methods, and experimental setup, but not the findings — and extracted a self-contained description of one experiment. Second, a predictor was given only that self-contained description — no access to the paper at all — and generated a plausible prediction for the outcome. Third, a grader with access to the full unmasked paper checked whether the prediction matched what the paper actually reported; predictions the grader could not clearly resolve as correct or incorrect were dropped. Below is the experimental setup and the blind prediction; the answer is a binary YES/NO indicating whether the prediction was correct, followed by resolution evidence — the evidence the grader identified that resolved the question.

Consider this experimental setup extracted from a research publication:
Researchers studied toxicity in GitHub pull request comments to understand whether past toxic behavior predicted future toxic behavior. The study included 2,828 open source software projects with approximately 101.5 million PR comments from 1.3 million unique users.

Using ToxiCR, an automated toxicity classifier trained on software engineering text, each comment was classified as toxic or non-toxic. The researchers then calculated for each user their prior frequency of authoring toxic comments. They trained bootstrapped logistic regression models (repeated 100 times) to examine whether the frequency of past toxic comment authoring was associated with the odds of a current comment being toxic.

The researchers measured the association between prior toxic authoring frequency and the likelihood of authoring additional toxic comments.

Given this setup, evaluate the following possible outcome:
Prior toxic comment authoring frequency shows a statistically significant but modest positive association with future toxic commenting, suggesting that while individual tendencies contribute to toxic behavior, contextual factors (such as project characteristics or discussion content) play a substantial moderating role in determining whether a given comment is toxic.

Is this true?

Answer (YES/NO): YES